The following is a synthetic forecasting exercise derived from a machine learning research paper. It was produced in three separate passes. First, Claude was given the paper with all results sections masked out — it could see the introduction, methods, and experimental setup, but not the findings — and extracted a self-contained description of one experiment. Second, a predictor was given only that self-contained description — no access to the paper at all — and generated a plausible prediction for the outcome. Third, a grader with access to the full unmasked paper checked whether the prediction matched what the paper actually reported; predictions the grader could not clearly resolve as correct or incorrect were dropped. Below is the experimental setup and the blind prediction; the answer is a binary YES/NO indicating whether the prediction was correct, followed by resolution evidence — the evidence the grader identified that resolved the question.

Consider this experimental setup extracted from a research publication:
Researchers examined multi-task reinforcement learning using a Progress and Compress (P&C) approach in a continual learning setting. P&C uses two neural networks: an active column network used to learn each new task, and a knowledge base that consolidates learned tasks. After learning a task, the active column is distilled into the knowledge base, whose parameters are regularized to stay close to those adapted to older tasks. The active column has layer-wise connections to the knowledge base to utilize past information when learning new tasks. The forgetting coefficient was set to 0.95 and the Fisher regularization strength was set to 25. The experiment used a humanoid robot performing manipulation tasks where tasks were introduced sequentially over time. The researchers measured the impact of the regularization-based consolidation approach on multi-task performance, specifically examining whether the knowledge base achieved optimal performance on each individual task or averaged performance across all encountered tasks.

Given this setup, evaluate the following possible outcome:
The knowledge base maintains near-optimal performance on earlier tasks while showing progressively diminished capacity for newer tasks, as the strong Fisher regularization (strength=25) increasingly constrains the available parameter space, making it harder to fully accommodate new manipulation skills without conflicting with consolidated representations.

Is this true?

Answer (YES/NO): NO